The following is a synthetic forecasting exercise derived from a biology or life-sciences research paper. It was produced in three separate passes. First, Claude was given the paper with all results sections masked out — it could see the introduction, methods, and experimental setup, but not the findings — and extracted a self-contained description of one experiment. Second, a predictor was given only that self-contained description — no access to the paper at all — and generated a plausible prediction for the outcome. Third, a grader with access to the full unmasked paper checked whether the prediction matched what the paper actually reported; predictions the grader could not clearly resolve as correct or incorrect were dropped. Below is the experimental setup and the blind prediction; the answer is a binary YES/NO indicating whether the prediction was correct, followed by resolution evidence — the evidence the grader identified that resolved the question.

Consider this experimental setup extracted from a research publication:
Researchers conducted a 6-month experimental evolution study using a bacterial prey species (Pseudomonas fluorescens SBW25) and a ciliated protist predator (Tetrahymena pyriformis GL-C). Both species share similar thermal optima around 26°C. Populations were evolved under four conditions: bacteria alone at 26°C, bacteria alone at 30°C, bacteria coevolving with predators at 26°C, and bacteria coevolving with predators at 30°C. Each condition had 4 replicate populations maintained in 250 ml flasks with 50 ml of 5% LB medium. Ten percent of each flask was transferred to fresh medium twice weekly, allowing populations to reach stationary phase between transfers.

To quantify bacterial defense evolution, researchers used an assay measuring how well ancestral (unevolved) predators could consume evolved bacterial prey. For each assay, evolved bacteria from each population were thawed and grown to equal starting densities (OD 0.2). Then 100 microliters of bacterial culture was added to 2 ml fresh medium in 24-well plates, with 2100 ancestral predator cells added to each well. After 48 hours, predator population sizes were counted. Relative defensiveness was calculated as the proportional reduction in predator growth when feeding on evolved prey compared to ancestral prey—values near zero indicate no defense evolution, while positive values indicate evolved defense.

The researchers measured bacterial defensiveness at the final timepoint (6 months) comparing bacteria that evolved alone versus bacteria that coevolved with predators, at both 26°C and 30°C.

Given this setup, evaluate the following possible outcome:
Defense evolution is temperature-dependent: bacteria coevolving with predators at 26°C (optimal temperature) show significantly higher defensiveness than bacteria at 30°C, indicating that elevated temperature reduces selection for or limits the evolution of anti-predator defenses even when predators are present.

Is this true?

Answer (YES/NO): YES